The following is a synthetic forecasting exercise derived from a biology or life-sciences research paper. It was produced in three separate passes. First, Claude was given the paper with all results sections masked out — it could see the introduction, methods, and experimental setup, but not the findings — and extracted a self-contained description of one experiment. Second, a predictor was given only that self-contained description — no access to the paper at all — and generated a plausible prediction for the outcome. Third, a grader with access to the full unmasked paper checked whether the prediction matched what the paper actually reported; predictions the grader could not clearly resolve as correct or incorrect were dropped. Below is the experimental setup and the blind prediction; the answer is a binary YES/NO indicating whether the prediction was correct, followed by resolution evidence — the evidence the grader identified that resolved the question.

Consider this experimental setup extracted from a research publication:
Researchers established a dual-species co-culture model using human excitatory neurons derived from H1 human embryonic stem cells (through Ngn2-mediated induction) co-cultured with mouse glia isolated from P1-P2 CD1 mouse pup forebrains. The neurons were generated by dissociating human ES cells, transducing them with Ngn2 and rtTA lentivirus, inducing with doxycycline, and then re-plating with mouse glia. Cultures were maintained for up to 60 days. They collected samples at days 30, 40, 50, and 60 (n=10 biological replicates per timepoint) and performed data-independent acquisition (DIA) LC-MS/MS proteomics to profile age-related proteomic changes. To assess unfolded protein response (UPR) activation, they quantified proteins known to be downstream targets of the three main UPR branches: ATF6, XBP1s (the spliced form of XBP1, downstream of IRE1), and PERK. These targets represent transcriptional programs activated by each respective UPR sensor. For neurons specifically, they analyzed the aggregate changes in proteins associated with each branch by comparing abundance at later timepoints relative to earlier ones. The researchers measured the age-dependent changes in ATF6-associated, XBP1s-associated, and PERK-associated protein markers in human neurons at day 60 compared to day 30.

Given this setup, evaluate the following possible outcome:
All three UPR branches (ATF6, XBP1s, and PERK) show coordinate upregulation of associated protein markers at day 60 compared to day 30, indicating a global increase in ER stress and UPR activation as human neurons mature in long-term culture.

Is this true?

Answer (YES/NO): NO